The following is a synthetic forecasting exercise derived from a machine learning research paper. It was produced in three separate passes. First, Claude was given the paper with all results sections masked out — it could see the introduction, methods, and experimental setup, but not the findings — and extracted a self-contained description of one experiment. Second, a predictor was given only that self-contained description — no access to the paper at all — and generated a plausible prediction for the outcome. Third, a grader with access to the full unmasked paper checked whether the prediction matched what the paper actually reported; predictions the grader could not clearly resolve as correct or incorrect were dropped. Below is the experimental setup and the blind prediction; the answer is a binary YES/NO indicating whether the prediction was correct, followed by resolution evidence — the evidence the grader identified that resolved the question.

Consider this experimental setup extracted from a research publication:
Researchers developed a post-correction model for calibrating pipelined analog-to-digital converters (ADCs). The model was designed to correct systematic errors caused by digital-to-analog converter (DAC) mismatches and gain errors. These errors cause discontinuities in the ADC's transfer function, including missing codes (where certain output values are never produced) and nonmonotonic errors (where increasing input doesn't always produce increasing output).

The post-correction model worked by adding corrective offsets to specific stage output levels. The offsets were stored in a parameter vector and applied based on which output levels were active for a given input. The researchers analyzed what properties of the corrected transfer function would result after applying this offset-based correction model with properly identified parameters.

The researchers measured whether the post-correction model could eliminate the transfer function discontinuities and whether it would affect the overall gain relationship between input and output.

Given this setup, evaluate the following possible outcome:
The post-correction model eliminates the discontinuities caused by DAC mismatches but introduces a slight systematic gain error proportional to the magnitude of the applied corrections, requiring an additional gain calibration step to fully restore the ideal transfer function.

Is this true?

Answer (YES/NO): NO